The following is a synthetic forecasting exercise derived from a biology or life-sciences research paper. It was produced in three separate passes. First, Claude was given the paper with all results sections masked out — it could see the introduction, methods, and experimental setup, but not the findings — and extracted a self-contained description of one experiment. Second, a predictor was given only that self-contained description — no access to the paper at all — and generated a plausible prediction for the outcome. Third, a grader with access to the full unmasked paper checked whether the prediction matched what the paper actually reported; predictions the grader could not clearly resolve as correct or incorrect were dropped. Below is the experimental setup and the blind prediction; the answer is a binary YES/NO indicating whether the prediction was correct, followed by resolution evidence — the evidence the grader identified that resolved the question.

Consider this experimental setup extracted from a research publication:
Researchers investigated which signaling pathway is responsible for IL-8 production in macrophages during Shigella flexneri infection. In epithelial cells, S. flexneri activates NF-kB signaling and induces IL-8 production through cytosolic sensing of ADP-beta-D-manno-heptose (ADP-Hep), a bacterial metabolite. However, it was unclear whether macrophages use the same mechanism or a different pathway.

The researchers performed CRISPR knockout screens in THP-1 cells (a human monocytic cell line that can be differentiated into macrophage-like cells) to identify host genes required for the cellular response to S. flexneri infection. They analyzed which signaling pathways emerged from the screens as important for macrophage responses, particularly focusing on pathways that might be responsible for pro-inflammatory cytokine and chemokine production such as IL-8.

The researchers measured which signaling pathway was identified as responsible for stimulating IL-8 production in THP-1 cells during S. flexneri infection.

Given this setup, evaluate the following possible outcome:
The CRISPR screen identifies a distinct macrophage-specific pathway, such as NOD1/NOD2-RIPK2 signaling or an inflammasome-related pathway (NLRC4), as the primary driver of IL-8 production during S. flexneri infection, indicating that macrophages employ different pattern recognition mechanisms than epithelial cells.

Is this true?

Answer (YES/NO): NO